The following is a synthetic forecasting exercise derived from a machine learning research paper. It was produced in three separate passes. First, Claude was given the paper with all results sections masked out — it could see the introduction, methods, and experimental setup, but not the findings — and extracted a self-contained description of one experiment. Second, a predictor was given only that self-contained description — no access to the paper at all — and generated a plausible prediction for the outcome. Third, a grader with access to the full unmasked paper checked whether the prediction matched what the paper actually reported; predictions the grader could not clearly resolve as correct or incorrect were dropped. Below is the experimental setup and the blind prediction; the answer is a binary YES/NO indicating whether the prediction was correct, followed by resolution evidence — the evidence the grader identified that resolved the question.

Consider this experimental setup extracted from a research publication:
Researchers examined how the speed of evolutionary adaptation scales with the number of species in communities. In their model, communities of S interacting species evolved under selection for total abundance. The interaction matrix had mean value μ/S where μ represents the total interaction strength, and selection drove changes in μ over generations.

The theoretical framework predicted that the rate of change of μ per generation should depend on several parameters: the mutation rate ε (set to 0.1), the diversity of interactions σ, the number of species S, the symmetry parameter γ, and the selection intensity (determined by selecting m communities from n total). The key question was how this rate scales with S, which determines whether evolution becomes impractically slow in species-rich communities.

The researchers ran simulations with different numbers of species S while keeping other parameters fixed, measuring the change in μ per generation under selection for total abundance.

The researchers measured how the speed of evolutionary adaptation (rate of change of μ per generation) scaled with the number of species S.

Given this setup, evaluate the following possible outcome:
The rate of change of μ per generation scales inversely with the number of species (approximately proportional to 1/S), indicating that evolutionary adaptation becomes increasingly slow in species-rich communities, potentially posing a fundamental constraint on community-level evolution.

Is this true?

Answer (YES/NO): NO